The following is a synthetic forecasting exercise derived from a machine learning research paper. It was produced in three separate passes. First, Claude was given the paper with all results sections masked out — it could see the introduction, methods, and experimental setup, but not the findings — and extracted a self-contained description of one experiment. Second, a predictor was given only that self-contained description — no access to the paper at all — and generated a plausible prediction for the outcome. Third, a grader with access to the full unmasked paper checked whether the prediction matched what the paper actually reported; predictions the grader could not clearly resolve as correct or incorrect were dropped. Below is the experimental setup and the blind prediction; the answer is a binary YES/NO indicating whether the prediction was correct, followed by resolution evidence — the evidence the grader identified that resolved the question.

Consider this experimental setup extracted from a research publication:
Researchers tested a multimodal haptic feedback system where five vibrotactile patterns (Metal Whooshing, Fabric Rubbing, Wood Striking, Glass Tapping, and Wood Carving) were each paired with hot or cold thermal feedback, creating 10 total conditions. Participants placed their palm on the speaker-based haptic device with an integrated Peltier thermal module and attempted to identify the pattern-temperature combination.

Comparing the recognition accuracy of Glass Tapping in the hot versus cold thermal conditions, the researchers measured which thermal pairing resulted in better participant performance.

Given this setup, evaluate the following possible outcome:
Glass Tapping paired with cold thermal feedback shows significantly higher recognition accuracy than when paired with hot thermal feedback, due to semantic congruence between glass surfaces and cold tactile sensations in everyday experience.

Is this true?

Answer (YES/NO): NO